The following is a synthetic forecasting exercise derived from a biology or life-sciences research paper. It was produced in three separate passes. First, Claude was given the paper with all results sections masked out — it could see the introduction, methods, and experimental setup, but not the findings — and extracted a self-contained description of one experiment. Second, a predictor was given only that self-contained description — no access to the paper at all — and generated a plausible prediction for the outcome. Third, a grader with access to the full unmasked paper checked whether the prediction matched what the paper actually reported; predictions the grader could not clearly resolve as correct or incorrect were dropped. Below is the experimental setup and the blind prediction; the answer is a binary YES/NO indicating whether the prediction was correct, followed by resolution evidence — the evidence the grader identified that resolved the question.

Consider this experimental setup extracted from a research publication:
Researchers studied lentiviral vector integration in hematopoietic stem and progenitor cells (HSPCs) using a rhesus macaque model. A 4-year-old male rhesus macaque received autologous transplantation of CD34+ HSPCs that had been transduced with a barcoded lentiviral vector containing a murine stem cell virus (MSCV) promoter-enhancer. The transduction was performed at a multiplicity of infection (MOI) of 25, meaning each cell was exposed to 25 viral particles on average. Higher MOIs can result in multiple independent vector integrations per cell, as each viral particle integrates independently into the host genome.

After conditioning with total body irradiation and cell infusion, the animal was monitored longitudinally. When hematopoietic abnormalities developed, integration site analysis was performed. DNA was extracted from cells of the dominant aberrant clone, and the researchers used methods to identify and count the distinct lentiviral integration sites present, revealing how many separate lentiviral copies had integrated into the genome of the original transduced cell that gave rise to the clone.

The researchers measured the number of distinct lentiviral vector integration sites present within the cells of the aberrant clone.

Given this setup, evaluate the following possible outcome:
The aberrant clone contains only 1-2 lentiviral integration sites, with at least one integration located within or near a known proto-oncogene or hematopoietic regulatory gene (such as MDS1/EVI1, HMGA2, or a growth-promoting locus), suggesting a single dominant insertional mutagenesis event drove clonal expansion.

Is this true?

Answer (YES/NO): NO